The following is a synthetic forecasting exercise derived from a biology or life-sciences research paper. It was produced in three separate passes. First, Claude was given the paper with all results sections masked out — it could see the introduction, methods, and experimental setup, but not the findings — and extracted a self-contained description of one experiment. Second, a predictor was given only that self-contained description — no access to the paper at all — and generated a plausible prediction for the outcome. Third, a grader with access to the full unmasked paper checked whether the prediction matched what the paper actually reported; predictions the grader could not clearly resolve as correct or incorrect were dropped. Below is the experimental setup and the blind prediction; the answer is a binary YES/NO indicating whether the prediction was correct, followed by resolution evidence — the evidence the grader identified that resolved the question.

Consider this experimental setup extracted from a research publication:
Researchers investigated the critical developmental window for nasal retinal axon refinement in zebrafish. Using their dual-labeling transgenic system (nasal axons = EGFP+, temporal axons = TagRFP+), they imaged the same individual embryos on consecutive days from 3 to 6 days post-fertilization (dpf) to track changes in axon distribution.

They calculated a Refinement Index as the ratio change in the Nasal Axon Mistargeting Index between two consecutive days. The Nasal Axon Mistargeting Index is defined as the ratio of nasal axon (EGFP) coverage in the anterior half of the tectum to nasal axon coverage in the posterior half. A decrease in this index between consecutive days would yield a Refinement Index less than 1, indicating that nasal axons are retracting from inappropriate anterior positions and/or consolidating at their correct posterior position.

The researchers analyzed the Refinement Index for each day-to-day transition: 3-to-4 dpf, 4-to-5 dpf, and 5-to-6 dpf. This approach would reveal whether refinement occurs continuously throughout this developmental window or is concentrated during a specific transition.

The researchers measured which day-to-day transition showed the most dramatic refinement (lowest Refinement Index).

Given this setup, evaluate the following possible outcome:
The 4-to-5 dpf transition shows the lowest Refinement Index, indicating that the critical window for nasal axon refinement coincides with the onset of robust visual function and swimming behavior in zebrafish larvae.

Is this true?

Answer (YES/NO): NO